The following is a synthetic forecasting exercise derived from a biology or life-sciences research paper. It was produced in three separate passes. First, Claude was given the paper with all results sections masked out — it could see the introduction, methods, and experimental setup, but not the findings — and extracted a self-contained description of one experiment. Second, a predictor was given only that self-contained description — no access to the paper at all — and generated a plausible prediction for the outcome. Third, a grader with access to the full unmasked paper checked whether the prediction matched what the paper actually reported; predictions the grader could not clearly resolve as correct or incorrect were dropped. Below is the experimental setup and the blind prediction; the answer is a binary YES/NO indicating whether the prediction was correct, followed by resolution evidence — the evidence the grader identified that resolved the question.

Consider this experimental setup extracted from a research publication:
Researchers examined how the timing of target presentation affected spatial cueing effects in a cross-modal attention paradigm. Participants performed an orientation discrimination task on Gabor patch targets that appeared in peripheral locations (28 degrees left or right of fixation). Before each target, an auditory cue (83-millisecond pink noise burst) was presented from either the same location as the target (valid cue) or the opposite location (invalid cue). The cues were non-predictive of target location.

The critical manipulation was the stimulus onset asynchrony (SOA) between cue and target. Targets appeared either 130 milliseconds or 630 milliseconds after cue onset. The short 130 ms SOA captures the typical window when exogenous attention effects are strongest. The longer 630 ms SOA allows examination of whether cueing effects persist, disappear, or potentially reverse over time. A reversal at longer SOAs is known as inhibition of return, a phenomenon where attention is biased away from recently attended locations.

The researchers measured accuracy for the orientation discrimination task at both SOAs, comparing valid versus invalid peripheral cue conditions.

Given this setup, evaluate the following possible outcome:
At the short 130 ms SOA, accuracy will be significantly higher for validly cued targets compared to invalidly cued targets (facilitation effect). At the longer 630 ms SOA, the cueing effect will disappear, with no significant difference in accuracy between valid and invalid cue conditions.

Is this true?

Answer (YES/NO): YES